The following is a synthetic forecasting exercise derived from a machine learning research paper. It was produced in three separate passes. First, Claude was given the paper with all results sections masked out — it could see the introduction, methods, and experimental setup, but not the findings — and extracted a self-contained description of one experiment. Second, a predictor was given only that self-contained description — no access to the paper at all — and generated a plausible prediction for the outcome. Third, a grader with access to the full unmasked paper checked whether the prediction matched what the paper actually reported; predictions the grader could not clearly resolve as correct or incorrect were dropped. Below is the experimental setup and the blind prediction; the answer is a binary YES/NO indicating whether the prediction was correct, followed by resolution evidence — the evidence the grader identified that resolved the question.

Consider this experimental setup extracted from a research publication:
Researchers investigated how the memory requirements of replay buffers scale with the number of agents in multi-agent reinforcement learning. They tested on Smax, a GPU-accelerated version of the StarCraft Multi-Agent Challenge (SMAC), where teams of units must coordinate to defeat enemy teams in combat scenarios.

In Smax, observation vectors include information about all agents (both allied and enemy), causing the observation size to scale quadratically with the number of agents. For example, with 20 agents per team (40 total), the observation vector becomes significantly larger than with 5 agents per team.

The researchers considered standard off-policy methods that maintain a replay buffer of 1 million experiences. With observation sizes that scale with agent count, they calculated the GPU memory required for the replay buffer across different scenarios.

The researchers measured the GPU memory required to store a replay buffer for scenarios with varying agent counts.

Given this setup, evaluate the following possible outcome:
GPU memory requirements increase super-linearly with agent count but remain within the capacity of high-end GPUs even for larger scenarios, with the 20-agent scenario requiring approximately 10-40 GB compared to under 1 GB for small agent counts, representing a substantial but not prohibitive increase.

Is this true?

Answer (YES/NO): NO